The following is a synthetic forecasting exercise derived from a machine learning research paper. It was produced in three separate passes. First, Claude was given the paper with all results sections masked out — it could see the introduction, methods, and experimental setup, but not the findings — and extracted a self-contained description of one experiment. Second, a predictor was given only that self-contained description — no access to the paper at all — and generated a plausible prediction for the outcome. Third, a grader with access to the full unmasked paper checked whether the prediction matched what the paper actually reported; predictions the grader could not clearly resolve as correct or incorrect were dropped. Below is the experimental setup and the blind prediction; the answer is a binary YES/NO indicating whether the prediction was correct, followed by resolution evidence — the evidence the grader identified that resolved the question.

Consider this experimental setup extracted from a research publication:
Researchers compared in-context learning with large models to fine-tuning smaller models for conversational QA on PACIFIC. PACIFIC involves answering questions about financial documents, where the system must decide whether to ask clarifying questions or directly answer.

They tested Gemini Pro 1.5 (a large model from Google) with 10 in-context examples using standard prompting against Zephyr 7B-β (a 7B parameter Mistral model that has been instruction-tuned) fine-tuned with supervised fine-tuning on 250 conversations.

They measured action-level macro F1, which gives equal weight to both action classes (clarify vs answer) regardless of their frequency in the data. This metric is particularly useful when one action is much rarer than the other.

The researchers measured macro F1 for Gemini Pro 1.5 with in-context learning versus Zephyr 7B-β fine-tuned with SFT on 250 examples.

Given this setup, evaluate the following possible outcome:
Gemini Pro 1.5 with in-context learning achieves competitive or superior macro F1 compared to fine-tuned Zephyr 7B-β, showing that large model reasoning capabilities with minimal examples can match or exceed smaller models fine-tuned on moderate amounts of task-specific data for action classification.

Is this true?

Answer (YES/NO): NO